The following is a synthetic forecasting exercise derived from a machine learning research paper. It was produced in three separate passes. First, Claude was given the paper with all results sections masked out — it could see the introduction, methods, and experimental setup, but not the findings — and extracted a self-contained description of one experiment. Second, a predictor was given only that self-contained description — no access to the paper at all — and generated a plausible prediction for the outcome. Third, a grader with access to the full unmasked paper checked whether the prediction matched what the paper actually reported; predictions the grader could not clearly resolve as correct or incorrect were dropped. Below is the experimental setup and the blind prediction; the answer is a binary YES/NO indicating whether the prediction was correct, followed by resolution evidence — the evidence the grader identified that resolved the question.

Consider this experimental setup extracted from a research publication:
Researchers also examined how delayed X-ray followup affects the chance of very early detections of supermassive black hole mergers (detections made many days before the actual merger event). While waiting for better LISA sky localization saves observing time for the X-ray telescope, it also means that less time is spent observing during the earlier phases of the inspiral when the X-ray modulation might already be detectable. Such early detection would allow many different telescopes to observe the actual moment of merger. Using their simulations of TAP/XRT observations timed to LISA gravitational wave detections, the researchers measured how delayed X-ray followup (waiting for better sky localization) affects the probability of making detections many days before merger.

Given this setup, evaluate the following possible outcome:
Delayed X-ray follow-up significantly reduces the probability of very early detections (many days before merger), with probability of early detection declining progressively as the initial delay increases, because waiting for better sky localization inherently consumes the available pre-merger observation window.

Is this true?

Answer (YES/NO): YES